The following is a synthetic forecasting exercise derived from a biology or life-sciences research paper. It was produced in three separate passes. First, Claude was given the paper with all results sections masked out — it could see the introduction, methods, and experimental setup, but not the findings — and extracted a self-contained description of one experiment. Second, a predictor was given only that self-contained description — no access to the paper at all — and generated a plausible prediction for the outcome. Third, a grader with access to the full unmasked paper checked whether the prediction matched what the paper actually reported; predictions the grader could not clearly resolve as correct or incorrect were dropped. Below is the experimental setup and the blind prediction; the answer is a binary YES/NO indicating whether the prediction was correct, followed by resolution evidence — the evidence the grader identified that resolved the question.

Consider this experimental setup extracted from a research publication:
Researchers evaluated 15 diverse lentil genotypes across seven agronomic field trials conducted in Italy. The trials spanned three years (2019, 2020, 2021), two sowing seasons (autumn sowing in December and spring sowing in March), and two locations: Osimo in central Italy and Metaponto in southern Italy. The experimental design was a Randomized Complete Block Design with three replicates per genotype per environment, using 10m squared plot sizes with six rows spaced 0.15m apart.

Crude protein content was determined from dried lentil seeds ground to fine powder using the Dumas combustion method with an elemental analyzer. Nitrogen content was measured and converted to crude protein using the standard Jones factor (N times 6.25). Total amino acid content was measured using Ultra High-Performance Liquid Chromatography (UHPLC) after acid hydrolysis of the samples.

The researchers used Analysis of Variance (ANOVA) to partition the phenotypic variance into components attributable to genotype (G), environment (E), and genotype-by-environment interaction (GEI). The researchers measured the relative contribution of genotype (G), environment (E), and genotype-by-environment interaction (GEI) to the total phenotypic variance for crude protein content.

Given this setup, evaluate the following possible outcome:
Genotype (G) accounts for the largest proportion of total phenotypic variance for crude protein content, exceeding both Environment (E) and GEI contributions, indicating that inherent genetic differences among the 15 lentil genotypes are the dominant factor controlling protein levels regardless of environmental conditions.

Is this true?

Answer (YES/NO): NO